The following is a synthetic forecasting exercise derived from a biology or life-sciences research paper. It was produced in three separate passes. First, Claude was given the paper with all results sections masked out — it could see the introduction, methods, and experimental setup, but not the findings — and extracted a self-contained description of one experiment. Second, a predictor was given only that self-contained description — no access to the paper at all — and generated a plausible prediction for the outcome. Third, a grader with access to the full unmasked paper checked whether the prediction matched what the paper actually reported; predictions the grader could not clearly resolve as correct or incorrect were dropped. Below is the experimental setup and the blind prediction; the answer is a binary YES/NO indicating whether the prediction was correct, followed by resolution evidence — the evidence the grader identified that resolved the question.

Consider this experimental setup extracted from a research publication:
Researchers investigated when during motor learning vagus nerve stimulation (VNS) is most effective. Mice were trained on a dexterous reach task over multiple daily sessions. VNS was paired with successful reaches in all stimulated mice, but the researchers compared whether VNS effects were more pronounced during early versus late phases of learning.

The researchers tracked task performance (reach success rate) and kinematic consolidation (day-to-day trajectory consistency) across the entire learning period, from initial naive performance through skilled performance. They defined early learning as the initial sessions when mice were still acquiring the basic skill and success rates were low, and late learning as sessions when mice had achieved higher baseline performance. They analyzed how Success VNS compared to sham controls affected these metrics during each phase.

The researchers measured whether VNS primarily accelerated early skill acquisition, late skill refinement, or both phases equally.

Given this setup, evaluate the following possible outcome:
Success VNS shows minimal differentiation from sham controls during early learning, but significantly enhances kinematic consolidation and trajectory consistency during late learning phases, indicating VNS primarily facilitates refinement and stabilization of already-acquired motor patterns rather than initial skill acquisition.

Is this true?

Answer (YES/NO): NO